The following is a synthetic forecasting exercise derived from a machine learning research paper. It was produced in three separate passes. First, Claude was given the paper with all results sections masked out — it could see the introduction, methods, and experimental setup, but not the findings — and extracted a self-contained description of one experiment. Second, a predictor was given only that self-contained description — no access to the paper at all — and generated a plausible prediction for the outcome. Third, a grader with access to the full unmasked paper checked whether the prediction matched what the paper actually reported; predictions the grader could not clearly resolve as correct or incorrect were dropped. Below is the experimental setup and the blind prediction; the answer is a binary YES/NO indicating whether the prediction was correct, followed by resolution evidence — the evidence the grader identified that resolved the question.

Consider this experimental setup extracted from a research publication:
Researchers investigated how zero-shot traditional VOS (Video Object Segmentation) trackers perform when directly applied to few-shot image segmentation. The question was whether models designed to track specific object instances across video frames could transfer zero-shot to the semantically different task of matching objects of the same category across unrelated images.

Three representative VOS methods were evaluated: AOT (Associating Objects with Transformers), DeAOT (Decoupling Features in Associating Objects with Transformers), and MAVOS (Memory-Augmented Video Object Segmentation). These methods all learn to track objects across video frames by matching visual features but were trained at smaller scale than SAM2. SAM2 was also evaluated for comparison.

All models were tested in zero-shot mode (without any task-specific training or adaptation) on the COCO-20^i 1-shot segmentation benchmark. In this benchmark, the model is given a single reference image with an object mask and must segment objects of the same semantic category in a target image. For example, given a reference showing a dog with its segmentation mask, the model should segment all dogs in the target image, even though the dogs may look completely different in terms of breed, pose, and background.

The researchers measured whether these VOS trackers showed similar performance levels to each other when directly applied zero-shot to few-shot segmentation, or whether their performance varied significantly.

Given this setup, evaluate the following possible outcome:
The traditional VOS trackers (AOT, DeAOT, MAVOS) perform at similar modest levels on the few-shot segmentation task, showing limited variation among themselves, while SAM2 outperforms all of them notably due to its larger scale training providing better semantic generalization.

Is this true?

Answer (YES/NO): NO